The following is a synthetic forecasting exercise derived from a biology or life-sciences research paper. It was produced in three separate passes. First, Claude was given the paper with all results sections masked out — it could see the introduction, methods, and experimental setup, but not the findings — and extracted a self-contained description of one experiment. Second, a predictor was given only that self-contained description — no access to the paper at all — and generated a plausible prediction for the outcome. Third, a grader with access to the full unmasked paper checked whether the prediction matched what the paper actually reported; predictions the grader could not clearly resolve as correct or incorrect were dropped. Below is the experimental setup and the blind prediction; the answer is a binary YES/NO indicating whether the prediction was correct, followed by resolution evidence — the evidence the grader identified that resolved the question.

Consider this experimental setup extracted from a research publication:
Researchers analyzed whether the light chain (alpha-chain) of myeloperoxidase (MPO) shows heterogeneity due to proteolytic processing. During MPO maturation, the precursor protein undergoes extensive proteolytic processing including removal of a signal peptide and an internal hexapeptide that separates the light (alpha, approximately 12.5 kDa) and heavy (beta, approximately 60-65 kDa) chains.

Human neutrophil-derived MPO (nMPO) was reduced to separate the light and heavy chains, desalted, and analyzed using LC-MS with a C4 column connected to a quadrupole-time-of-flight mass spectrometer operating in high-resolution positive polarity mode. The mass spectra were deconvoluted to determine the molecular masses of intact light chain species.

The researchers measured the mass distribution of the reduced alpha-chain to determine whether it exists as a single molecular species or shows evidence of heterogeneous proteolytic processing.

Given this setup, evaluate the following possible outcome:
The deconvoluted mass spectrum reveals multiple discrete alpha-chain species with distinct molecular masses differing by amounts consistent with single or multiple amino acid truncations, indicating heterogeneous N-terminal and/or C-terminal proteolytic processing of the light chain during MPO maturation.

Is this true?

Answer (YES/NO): NO